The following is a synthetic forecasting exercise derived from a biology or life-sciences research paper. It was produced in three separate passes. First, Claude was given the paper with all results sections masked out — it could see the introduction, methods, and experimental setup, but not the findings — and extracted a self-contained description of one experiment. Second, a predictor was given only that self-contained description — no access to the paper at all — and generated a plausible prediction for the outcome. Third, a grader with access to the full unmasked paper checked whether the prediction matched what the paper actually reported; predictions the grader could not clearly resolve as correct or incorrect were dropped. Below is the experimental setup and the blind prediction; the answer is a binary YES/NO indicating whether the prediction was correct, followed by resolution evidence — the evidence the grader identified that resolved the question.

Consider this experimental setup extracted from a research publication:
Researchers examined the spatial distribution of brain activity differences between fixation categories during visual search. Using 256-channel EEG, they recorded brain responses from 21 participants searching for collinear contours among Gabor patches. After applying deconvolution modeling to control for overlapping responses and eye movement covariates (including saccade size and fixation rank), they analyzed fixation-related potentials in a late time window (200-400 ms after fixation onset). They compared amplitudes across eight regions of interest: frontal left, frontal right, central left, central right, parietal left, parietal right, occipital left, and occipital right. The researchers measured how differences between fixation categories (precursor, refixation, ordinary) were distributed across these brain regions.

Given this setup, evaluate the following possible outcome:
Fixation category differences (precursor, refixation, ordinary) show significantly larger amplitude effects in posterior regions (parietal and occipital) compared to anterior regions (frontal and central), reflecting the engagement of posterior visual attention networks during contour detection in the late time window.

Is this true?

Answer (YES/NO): NO